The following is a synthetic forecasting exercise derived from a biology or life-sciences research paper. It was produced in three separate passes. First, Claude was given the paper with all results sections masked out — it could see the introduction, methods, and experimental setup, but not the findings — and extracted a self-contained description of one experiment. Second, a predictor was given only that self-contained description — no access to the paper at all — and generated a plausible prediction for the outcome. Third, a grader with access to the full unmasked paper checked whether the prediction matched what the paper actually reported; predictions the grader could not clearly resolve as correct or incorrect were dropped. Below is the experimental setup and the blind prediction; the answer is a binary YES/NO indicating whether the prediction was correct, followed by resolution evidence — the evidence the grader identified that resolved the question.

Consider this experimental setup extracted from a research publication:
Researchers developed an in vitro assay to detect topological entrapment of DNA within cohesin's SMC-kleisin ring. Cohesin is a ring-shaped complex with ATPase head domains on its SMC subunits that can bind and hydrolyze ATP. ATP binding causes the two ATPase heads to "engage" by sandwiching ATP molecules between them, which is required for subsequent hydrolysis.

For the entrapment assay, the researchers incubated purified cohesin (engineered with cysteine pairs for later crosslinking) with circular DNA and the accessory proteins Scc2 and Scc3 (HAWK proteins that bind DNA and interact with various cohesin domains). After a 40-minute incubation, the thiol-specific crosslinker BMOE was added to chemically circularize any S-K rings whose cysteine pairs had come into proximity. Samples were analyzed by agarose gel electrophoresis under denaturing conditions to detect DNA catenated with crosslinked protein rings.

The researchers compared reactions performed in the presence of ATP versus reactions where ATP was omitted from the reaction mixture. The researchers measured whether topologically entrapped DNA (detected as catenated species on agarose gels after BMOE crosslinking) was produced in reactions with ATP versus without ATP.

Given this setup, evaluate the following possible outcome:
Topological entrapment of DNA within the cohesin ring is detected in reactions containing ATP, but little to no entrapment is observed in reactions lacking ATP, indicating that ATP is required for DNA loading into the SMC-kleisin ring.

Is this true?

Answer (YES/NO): YES